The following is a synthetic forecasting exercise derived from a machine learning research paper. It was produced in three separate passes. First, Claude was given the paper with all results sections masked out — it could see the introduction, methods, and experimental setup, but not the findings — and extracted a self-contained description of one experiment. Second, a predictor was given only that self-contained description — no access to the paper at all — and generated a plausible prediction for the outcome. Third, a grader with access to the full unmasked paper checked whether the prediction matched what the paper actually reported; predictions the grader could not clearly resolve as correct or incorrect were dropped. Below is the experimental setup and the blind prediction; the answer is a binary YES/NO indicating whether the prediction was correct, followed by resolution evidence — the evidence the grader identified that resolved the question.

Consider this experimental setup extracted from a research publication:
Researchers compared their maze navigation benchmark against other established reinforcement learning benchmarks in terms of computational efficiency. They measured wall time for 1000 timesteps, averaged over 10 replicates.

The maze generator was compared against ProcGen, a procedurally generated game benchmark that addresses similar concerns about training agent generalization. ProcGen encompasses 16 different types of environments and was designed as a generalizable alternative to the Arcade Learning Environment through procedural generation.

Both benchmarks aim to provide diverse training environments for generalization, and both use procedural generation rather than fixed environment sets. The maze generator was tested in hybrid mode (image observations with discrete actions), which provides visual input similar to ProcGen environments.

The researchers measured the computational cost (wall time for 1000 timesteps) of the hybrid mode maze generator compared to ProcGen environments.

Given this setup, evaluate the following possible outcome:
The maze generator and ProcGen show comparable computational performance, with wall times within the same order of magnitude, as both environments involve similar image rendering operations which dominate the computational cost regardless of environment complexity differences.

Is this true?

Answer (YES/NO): YES